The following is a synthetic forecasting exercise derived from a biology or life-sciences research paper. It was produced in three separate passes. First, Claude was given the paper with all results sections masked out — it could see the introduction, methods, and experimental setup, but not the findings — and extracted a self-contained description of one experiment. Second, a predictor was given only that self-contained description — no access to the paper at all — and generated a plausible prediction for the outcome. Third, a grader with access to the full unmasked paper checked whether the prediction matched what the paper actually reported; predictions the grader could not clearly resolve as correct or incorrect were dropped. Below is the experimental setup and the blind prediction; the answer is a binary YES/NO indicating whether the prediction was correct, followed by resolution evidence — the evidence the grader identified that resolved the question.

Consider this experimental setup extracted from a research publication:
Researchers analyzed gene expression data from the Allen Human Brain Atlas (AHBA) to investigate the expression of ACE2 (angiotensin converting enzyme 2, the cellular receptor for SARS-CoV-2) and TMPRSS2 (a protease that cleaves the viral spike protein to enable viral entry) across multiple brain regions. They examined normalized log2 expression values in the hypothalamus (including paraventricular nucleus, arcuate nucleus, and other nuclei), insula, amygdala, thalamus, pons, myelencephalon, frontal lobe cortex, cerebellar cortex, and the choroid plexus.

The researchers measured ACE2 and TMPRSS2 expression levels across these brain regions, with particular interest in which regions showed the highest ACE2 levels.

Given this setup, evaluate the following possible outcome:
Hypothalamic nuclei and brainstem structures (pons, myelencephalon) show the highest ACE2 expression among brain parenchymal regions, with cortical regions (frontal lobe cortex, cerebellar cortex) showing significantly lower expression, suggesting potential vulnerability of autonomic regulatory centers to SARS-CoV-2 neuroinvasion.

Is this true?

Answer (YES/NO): YES